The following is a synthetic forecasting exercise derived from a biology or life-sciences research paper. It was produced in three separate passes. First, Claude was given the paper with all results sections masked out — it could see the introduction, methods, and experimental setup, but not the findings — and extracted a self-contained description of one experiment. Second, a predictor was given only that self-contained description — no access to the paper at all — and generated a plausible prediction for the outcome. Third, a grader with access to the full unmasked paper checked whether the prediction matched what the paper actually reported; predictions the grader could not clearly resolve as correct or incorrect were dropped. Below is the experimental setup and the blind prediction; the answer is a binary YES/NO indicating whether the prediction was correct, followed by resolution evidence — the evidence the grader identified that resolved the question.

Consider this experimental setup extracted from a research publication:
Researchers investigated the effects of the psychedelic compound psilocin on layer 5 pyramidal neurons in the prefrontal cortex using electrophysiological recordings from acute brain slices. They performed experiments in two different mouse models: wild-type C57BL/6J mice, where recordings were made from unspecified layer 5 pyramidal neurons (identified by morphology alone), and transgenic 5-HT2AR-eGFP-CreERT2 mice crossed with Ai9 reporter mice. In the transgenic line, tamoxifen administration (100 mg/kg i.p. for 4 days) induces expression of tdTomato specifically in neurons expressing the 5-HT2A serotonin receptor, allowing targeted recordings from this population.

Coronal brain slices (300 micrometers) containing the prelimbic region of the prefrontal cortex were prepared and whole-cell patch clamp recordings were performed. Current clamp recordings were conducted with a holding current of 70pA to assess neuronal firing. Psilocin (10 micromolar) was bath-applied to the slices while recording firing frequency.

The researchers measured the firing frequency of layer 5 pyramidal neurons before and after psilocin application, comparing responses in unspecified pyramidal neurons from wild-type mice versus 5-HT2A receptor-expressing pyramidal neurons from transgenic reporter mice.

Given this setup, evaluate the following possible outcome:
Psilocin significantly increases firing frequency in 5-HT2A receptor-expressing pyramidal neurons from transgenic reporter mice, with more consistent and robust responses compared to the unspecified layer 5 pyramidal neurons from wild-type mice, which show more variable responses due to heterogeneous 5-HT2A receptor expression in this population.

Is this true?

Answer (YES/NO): YES